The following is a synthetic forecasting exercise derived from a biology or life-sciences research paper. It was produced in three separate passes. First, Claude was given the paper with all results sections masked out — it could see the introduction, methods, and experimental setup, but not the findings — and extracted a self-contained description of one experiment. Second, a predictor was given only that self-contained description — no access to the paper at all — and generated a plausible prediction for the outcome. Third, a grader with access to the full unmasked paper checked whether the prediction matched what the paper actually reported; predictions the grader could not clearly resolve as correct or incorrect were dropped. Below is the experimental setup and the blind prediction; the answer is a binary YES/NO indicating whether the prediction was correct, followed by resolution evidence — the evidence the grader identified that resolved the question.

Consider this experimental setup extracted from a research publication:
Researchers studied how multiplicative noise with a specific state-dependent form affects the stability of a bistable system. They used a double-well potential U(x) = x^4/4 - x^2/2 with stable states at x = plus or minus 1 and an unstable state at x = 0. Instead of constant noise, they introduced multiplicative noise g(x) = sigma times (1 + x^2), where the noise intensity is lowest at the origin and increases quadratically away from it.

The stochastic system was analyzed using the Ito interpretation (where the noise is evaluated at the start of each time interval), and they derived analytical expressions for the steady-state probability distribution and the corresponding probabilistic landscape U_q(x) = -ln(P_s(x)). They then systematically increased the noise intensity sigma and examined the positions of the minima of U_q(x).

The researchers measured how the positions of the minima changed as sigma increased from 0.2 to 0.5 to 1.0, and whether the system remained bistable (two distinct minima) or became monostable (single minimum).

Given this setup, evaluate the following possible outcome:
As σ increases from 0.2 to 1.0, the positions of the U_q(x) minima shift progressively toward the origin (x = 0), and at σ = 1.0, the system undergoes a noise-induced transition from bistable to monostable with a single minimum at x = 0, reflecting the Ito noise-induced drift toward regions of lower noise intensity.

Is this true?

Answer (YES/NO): YES